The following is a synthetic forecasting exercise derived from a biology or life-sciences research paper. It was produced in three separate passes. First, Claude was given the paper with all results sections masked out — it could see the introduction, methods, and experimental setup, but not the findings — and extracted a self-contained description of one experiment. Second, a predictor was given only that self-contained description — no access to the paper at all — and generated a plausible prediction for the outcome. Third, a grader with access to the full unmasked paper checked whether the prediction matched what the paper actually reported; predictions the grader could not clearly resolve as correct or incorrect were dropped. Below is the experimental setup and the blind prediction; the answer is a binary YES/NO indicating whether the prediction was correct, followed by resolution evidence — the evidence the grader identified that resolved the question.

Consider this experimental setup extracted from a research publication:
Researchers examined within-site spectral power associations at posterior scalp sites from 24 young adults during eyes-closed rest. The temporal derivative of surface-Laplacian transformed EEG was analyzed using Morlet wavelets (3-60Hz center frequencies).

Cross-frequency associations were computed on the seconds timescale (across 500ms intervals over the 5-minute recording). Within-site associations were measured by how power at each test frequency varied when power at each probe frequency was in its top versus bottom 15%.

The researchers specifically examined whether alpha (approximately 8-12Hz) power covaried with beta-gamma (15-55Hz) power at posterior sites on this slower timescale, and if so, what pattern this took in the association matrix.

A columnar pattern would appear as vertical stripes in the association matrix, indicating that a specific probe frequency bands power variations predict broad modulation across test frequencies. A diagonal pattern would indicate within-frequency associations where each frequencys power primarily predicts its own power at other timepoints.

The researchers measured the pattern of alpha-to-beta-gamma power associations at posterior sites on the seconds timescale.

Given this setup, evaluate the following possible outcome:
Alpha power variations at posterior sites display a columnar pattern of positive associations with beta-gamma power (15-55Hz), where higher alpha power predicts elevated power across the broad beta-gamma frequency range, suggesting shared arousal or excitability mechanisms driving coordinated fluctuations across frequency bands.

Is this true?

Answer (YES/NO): YES